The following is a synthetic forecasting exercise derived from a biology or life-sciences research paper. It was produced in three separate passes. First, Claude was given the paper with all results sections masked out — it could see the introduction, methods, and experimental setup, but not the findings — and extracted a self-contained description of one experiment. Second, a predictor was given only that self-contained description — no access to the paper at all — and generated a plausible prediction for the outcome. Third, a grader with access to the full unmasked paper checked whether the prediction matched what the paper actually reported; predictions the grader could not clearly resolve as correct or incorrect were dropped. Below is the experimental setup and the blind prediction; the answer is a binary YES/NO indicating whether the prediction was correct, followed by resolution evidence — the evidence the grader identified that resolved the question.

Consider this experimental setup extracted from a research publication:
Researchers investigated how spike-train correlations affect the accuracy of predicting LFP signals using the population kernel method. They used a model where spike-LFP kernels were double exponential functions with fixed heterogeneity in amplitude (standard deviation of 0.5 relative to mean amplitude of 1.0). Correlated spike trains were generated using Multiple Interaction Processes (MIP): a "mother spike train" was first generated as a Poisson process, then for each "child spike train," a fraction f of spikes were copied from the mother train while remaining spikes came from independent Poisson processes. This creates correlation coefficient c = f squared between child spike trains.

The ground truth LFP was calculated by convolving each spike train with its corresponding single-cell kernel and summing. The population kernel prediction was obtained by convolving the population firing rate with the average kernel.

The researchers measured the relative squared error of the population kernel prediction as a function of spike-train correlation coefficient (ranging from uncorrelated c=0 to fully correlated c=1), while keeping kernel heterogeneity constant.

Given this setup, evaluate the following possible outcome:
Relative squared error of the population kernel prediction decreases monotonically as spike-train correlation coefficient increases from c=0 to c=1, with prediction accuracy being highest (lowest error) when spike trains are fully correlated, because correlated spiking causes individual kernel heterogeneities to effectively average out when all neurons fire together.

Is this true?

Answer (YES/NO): YES